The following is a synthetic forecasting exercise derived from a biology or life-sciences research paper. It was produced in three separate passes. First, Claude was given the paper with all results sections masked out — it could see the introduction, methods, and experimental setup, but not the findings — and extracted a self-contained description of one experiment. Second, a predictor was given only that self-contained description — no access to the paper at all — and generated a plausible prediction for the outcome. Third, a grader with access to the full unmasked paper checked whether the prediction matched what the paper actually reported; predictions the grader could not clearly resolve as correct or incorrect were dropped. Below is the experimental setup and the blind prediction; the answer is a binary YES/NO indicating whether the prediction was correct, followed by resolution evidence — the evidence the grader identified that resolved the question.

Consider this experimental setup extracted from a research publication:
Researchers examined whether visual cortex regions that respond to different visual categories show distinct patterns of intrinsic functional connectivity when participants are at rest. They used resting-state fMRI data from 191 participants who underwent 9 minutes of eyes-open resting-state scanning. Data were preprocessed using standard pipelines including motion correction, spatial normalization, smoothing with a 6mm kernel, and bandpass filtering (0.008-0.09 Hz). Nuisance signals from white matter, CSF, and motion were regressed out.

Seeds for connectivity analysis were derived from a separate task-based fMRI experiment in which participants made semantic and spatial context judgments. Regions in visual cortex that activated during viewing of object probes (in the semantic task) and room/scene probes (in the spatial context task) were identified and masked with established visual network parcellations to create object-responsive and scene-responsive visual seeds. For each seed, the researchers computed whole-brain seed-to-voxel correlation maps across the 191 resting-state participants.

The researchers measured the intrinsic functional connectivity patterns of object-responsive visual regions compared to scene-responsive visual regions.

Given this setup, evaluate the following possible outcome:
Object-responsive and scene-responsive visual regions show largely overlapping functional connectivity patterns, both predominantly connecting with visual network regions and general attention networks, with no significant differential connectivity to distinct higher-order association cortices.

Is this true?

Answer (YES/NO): NO